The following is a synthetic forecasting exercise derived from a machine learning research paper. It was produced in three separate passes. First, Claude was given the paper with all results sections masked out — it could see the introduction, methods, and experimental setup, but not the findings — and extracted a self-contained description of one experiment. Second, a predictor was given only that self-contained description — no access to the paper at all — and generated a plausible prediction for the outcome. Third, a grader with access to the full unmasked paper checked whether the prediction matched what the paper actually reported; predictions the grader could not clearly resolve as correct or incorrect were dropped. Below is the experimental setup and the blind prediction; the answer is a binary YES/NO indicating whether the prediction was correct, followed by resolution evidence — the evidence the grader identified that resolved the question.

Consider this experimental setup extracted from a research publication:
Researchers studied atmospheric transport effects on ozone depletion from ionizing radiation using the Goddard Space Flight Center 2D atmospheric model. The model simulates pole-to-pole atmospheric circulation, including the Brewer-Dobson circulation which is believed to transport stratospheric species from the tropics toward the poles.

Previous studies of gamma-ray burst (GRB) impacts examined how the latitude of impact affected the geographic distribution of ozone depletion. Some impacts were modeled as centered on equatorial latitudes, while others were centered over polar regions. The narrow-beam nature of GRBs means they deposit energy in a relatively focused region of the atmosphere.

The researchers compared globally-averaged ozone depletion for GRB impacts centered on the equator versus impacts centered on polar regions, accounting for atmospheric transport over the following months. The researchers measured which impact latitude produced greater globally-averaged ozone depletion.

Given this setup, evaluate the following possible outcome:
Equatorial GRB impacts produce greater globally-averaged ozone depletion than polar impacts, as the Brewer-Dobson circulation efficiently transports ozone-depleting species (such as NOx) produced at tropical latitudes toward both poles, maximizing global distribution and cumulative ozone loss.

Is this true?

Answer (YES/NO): YES